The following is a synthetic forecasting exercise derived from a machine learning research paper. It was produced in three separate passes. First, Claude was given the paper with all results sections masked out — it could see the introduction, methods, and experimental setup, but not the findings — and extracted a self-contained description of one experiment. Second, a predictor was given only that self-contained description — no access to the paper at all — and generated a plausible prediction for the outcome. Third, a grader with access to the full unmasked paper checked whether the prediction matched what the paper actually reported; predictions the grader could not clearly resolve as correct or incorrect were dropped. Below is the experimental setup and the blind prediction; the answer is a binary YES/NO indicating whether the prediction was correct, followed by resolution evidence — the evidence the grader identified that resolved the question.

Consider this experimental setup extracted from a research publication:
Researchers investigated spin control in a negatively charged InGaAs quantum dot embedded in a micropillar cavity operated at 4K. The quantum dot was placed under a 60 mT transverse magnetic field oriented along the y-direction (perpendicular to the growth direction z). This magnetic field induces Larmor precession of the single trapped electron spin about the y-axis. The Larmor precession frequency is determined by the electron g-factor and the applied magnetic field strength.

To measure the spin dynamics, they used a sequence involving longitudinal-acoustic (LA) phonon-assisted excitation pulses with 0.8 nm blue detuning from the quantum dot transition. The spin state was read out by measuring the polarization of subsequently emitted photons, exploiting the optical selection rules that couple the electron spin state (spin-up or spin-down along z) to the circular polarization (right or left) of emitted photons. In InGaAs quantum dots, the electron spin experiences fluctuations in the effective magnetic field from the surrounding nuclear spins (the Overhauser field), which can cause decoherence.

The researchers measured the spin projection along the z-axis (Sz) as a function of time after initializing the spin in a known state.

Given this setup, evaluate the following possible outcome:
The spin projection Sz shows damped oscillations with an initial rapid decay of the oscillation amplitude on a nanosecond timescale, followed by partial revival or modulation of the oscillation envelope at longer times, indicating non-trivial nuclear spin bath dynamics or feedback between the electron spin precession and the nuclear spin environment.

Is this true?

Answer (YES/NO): NO